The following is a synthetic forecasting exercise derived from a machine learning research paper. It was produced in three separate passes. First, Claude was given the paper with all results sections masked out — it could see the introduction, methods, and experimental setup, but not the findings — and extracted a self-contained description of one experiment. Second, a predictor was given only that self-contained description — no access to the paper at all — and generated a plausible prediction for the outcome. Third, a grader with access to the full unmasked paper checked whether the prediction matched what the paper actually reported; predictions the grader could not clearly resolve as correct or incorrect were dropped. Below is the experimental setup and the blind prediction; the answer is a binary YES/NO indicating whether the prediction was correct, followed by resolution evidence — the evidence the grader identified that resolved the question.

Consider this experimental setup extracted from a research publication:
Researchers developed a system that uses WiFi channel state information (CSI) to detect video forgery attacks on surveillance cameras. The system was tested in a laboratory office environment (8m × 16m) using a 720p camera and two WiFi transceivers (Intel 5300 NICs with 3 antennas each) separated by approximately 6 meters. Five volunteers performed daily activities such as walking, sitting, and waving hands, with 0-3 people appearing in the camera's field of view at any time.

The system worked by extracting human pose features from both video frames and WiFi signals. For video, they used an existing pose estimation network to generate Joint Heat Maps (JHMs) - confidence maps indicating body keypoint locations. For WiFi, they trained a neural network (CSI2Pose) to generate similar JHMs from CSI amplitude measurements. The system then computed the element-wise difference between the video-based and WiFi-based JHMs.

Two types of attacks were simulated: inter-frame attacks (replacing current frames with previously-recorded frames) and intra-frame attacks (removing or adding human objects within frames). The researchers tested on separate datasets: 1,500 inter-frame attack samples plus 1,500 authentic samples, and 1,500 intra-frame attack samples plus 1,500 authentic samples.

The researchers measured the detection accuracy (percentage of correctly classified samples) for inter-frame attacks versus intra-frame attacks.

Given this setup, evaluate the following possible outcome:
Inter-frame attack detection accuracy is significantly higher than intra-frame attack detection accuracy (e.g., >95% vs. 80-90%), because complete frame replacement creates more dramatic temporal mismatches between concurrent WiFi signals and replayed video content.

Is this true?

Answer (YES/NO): NO